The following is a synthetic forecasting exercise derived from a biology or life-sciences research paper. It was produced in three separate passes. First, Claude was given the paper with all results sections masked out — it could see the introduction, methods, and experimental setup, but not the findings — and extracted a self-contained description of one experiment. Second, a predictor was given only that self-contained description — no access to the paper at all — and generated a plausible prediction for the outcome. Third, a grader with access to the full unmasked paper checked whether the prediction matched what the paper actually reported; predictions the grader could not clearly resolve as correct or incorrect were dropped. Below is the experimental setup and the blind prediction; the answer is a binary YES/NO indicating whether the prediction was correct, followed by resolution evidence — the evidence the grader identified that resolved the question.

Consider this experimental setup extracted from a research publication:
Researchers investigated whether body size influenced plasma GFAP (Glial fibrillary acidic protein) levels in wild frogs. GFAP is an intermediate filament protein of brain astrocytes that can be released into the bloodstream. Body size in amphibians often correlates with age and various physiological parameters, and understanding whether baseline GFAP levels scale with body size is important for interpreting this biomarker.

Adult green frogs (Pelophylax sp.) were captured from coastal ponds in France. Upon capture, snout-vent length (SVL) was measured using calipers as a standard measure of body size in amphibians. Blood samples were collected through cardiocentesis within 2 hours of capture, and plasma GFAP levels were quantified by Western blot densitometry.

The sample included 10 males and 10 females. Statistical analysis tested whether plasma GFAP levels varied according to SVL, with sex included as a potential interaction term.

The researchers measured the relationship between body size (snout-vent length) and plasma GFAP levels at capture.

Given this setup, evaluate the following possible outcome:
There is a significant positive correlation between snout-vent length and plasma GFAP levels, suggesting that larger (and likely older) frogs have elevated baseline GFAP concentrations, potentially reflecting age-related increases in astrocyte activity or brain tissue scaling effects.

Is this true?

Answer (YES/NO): NO